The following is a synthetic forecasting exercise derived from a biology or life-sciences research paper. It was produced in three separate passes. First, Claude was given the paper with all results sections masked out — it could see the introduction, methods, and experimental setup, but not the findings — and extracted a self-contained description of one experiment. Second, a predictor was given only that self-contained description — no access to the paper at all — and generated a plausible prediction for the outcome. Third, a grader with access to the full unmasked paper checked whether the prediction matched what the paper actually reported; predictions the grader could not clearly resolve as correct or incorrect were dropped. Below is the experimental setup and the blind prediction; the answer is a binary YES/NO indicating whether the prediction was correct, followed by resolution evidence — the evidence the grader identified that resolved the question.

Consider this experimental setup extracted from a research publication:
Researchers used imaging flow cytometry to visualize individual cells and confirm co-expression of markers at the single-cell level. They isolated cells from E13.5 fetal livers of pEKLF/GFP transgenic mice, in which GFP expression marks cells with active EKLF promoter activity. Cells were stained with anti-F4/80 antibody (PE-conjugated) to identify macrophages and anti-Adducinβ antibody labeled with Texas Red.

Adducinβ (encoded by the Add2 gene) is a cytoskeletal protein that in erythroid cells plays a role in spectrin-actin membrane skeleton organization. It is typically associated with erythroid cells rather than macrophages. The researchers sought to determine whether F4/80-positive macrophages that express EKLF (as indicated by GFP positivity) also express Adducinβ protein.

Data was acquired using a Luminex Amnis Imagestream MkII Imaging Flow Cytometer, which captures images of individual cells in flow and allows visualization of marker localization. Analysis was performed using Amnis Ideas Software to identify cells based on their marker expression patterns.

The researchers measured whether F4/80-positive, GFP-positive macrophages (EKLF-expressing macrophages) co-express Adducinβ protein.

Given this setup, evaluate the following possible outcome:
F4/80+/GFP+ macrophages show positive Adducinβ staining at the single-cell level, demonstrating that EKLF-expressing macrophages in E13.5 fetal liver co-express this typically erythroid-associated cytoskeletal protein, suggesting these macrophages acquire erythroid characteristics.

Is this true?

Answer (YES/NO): YES